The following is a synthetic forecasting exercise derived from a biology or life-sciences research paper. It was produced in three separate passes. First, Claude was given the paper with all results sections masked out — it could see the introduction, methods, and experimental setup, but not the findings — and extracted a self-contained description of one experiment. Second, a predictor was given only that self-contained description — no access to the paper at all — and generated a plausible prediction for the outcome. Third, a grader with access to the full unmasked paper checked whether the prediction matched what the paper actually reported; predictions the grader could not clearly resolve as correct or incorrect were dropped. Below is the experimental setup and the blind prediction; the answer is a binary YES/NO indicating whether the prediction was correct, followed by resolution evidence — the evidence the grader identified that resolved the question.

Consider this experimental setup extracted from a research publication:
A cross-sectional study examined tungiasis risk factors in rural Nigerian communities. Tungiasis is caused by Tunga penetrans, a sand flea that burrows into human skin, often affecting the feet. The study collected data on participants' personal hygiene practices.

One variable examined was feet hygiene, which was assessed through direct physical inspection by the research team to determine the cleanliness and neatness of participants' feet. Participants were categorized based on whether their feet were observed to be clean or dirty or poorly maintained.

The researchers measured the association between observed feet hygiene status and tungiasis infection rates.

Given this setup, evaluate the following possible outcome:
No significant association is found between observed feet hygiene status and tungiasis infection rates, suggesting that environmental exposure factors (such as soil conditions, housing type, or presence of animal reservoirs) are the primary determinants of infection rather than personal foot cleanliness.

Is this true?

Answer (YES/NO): NO